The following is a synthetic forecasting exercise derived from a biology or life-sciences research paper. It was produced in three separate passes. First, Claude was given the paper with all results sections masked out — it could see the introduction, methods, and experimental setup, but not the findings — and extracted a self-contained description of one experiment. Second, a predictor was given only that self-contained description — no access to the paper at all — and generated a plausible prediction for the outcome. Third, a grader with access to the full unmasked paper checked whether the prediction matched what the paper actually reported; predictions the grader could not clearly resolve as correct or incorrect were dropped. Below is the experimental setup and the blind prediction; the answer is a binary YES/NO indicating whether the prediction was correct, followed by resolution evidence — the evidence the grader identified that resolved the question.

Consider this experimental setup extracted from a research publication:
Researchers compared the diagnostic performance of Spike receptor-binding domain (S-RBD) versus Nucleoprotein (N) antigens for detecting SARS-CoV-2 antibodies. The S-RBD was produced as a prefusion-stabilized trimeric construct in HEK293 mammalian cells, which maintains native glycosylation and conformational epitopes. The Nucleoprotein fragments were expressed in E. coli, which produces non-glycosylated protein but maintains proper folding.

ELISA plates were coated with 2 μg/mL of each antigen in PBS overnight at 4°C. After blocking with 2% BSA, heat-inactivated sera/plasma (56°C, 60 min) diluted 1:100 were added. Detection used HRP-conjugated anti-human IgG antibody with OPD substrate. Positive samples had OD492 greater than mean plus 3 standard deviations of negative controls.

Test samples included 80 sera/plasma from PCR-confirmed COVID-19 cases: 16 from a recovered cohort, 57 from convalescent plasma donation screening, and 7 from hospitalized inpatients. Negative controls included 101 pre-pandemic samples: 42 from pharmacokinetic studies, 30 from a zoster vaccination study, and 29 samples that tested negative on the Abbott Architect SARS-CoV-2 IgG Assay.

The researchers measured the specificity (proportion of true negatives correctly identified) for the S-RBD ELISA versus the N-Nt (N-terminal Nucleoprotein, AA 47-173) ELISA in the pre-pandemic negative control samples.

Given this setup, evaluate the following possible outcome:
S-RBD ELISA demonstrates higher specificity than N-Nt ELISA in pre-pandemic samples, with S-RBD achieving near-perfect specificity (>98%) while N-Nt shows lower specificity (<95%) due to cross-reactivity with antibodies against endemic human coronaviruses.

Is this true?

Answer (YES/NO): NO